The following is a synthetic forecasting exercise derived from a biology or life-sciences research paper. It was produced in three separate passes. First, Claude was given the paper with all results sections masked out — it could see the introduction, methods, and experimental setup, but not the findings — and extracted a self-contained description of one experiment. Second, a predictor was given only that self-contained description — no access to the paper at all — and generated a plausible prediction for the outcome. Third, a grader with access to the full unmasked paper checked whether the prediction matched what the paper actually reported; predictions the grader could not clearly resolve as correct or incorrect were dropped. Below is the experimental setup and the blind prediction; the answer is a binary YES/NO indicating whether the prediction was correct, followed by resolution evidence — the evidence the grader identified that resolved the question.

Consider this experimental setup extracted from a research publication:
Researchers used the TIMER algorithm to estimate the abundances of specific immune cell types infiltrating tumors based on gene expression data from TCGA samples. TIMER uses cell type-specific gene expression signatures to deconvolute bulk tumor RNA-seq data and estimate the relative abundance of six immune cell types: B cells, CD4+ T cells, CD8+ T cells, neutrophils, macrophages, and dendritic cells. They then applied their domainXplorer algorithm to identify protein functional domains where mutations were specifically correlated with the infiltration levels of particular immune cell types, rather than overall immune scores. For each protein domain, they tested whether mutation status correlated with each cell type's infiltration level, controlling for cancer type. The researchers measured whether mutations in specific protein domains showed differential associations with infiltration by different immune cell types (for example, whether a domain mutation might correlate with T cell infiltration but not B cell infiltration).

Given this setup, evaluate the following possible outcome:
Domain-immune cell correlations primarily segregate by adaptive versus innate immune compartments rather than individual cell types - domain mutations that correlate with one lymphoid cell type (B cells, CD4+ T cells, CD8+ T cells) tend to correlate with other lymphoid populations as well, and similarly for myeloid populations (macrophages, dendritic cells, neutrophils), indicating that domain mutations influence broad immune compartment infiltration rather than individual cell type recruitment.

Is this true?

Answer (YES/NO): NO